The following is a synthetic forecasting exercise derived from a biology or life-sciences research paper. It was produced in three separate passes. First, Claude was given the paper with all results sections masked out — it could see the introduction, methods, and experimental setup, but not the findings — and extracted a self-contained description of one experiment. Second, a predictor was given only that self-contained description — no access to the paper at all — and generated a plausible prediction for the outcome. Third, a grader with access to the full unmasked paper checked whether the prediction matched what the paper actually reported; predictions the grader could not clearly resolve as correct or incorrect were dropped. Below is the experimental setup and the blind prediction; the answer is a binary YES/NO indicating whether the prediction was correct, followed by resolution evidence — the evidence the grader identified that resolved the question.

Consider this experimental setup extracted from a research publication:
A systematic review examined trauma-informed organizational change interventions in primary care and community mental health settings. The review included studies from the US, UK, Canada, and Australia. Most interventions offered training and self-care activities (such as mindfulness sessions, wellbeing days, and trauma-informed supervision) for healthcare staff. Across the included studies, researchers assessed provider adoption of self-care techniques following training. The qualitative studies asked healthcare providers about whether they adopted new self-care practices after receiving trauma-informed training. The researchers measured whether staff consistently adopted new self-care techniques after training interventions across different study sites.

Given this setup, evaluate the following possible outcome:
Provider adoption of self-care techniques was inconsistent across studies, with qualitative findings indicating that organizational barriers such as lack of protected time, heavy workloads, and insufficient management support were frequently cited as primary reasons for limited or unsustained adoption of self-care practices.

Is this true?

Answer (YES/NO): NO